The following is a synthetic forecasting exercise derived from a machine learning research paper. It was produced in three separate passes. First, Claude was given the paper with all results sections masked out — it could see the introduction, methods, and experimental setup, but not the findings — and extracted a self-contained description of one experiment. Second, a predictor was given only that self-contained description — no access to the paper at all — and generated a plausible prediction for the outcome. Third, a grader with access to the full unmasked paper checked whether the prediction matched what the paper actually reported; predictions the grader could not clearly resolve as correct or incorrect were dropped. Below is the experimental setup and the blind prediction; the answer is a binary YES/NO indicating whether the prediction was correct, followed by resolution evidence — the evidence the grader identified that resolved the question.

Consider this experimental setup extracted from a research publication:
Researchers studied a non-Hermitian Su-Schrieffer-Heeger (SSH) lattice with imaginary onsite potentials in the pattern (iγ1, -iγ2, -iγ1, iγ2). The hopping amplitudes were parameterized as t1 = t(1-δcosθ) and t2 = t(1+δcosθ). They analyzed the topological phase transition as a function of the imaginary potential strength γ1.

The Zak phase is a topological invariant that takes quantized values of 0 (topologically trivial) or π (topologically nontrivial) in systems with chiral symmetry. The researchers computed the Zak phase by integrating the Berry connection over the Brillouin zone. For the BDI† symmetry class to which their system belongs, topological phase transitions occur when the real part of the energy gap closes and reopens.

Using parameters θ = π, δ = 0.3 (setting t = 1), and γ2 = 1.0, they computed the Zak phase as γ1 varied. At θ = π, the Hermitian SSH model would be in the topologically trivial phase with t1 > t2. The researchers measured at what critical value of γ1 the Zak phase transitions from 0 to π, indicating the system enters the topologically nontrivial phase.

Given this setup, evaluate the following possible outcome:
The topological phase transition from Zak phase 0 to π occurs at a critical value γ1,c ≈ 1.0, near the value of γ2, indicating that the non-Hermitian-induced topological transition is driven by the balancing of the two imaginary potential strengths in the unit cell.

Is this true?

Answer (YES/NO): NO